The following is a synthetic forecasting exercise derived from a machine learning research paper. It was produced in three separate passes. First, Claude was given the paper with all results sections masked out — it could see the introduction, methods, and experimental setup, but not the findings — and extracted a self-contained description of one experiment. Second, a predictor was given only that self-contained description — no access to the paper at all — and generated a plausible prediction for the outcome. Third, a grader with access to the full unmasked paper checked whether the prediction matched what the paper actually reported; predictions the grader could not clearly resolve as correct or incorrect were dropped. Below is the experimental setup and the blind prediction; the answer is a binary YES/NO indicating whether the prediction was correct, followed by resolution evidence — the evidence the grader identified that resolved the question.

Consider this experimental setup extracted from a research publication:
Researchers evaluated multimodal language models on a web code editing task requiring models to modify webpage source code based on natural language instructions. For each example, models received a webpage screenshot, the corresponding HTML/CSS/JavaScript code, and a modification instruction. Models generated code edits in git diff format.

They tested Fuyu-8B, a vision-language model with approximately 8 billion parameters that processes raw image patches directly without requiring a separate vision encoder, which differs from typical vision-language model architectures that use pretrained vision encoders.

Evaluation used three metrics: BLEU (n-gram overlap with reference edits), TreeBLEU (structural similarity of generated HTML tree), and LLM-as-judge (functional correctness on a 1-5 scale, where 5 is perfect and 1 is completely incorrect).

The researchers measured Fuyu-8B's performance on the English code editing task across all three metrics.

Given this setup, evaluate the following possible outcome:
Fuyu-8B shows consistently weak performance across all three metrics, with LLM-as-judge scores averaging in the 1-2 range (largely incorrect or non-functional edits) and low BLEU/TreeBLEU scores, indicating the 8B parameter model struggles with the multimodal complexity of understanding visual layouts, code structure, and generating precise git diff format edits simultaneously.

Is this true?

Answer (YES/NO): YES